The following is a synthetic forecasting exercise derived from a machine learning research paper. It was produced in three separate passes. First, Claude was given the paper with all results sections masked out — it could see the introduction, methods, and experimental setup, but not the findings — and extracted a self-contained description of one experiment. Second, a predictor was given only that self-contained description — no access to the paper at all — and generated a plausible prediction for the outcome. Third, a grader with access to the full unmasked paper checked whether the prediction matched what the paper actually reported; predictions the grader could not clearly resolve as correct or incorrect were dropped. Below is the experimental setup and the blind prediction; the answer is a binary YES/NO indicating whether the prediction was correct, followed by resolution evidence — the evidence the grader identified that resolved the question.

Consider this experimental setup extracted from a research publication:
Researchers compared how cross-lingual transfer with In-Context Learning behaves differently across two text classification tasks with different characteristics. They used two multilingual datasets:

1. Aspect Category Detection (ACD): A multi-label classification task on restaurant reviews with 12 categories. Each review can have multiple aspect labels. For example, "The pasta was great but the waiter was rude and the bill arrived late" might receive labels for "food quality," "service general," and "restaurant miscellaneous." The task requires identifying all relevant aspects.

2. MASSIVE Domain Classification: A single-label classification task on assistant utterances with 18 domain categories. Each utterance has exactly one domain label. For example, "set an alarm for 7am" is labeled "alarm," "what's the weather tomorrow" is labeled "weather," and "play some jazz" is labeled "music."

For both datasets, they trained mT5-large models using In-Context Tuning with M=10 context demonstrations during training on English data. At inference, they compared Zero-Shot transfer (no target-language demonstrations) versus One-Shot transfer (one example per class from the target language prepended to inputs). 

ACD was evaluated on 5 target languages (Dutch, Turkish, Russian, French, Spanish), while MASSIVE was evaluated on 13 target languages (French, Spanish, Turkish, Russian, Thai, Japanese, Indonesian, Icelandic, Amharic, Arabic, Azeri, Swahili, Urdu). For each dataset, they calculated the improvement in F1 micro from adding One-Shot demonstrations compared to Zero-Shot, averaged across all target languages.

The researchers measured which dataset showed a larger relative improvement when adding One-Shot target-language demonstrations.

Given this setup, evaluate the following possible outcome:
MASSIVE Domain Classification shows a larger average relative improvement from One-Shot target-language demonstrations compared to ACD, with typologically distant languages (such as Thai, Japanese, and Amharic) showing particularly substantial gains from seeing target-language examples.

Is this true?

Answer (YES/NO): NO